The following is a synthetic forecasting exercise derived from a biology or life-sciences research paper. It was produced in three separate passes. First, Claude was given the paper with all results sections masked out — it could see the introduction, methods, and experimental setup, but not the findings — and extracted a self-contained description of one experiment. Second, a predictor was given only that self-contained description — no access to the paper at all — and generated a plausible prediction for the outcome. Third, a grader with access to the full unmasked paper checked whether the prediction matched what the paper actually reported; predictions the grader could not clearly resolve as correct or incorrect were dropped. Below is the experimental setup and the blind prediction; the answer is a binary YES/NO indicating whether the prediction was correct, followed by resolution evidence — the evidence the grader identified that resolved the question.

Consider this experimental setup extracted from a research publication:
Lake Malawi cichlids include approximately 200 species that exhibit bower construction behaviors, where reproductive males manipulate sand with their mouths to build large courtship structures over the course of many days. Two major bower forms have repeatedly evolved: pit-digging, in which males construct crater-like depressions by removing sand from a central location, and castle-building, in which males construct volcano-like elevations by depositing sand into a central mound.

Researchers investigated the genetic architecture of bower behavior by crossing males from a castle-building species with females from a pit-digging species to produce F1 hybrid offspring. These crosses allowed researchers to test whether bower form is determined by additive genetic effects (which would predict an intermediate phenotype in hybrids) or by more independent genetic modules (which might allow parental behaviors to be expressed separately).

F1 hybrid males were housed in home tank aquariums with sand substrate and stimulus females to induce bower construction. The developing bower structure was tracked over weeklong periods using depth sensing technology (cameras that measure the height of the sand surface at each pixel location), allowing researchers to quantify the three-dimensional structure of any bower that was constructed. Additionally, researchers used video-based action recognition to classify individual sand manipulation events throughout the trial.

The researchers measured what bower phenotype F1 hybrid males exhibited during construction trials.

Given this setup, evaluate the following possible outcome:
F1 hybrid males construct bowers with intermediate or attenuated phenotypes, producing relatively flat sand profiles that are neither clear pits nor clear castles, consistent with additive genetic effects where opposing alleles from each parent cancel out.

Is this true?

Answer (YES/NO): NO